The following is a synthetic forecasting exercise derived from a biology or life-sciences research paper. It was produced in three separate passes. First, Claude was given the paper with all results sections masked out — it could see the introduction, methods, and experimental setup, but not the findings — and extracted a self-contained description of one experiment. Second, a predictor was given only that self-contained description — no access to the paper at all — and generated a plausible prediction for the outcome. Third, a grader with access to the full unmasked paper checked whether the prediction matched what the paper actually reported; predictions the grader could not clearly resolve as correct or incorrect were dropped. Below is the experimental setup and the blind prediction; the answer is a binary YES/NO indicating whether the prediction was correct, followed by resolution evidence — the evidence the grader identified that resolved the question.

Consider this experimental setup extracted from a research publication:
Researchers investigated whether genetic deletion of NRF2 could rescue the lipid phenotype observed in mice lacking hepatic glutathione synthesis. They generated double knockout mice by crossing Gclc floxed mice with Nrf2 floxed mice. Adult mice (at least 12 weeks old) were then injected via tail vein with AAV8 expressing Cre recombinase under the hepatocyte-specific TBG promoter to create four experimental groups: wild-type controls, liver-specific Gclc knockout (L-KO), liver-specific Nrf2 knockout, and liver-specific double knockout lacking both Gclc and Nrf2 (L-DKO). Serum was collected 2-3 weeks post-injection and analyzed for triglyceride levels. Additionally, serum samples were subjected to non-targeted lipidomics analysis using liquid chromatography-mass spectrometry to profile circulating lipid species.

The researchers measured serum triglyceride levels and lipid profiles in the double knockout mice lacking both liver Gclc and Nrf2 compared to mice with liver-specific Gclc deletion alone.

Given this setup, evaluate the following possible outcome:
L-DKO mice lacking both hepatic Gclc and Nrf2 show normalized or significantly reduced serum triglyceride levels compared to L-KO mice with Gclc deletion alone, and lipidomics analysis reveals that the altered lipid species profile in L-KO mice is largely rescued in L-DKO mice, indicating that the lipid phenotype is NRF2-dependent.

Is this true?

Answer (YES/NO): YES